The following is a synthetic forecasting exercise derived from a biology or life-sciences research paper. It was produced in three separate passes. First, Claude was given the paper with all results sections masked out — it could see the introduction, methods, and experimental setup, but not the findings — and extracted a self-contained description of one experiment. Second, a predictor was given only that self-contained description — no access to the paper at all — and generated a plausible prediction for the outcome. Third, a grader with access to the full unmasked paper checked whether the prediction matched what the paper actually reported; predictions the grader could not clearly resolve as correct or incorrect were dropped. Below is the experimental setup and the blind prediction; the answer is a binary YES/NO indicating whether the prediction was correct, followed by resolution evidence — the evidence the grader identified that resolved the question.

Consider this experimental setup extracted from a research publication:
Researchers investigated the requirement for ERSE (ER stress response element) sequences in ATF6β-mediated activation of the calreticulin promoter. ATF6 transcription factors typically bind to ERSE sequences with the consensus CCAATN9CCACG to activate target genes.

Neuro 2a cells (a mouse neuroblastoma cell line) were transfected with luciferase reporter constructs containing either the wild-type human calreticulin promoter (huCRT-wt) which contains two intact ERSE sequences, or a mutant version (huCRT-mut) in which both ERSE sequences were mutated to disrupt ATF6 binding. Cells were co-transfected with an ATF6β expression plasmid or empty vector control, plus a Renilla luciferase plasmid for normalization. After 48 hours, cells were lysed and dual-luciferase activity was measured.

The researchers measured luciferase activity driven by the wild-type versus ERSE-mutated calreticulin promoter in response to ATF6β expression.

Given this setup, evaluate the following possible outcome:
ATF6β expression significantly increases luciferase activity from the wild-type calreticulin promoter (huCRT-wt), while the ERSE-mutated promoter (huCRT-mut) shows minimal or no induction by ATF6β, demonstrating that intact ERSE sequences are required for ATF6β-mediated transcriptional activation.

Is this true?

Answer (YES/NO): YES